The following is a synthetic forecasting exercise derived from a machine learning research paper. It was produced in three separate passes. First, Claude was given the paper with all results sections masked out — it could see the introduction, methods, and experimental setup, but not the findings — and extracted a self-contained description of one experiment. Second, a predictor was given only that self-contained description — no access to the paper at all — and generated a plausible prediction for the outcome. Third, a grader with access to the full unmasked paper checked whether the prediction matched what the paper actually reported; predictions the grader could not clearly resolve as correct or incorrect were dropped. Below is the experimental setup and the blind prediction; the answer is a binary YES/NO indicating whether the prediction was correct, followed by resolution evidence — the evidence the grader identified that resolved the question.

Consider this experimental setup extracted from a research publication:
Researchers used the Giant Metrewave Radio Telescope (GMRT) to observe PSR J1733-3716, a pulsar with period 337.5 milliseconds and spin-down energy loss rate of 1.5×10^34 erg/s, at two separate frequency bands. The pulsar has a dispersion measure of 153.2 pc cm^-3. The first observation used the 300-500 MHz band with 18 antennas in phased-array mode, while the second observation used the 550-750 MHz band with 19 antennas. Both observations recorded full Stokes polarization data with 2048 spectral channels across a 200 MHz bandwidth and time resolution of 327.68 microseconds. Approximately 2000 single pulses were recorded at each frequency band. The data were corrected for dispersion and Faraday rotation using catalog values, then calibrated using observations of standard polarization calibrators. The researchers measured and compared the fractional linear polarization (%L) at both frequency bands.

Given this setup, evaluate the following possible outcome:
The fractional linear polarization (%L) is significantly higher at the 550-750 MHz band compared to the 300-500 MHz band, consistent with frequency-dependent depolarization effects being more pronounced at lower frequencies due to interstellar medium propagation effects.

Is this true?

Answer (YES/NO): NO